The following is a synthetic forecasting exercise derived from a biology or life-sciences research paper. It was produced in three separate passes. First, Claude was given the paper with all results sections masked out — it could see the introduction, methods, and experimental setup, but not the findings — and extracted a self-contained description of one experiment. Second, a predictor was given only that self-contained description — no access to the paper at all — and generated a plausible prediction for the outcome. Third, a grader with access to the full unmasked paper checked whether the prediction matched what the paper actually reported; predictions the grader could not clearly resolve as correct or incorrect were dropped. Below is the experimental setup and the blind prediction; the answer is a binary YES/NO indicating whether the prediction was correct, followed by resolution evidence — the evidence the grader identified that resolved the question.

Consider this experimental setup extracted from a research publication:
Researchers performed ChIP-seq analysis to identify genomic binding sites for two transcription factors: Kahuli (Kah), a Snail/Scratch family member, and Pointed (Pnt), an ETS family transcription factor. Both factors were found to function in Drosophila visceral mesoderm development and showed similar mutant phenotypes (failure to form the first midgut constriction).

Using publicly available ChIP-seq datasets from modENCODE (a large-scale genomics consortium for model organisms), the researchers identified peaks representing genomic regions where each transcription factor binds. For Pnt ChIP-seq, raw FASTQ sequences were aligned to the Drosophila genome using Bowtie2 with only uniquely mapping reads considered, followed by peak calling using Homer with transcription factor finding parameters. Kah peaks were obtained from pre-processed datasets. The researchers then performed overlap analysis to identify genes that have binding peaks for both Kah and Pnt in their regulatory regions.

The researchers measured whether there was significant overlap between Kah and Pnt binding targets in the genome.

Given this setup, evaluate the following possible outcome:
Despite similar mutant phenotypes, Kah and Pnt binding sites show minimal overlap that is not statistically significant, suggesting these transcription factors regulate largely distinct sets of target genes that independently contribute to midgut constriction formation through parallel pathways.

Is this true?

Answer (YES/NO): NO